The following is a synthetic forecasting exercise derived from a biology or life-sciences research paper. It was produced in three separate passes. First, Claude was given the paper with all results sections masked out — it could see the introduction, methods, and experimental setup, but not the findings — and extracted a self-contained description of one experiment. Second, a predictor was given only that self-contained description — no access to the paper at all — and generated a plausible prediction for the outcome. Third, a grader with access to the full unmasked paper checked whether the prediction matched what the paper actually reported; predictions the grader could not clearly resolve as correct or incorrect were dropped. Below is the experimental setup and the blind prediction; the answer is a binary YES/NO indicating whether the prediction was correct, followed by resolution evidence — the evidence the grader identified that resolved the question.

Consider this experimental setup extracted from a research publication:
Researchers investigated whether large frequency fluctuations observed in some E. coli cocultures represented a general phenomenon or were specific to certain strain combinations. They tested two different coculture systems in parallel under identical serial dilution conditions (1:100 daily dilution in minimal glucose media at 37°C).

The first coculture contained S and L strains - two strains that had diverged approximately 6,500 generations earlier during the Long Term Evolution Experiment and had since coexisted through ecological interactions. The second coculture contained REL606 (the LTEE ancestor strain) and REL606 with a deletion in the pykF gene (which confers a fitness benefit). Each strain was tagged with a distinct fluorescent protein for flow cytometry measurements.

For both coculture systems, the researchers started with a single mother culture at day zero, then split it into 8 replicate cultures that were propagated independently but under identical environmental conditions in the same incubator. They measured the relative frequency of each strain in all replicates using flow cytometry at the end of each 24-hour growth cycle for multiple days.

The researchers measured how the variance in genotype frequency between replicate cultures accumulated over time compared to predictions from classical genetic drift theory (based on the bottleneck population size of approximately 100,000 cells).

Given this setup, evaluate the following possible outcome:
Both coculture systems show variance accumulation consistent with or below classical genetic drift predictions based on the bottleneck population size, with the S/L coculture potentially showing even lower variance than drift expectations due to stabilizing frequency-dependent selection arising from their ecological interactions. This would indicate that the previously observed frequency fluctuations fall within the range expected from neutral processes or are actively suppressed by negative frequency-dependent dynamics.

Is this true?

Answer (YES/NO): NO